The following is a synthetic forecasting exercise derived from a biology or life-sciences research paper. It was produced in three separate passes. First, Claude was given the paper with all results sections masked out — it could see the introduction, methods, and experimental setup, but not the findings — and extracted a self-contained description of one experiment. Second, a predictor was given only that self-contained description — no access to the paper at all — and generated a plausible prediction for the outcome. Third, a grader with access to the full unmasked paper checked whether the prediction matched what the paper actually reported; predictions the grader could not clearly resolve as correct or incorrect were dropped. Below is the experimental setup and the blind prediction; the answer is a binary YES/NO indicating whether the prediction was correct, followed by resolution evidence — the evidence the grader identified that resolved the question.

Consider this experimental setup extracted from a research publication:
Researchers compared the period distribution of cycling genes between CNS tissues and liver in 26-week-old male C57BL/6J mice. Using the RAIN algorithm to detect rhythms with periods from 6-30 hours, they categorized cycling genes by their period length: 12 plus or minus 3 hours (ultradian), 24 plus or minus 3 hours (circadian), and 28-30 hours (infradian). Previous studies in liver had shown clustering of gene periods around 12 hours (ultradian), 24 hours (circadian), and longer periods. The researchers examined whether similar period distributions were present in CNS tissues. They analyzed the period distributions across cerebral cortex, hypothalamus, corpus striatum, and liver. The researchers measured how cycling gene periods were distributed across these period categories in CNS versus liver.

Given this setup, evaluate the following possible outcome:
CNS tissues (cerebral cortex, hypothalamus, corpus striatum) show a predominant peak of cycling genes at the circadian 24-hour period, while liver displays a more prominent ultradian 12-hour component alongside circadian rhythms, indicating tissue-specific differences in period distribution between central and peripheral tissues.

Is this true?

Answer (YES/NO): YES